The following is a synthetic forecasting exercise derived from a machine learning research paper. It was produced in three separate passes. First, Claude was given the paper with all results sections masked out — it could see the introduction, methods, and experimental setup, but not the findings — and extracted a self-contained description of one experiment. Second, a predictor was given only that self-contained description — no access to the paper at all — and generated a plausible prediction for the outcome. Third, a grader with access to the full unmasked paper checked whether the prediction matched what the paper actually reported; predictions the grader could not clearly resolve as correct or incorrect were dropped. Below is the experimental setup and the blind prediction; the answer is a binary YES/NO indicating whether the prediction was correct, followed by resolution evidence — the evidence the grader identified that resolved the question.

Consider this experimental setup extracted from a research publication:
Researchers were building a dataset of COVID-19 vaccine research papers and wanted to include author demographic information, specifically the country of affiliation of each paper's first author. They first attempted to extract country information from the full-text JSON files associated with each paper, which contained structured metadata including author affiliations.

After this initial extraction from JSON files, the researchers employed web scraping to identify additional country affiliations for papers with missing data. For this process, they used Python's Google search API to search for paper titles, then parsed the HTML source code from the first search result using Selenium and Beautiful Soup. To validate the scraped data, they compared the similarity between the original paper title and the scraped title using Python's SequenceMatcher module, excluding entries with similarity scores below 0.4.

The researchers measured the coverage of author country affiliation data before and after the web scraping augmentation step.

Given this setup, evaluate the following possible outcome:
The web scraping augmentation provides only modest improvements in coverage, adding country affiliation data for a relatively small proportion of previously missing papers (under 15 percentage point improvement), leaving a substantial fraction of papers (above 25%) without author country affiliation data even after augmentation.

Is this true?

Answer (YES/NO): NO